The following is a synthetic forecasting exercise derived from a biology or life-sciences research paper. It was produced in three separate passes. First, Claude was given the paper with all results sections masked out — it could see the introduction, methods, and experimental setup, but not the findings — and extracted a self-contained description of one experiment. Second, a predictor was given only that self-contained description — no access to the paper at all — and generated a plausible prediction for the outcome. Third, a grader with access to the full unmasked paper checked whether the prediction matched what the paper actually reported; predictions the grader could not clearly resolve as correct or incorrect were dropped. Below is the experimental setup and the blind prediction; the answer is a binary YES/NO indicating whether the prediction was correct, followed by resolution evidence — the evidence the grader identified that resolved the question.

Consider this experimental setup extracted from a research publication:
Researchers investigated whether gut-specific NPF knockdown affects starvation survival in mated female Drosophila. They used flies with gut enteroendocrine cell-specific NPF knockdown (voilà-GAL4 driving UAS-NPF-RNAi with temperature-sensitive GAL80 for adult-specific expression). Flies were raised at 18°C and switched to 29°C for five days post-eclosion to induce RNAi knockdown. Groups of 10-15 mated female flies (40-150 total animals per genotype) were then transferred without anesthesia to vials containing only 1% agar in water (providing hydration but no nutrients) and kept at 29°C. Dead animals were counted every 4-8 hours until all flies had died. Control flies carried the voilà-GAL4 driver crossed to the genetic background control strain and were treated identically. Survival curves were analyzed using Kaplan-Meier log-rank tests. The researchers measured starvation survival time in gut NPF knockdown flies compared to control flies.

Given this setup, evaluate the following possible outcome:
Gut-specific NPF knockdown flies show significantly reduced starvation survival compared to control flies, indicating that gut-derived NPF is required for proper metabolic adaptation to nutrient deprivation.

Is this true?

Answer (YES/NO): YES